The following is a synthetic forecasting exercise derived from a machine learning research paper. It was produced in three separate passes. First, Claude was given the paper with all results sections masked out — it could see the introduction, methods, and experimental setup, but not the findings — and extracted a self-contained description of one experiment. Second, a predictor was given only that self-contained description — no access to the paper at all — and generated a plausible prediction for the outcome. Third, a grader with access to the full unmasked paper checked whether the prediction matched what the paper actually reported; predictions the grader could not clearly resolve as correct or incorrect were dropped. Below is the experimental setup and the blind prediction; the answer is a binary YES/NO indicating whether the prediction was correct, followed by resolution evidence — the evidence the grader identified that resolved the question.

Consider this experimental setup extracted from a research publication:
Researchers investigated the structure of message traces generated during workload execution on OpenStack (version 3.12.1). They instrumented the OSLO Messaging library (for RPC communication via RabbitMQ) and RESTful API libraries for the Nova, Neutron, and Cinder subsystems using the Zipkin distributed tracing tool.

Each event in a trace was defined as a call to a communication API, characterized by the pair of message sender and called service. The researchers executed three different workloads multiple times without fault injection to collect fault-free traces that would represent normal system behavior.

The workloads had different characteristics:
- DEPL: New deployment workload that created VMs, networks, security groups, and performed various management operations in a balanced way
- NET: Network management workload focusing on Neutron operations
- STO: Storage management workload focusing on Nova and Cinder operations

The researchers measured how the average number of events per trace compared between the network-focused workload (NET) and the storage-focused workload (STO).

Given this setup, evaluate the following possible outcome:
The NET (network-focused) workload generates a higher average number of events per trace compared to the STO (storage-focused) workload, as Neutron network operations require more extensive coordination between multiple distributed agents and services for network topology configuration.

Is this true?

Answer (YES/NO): YES